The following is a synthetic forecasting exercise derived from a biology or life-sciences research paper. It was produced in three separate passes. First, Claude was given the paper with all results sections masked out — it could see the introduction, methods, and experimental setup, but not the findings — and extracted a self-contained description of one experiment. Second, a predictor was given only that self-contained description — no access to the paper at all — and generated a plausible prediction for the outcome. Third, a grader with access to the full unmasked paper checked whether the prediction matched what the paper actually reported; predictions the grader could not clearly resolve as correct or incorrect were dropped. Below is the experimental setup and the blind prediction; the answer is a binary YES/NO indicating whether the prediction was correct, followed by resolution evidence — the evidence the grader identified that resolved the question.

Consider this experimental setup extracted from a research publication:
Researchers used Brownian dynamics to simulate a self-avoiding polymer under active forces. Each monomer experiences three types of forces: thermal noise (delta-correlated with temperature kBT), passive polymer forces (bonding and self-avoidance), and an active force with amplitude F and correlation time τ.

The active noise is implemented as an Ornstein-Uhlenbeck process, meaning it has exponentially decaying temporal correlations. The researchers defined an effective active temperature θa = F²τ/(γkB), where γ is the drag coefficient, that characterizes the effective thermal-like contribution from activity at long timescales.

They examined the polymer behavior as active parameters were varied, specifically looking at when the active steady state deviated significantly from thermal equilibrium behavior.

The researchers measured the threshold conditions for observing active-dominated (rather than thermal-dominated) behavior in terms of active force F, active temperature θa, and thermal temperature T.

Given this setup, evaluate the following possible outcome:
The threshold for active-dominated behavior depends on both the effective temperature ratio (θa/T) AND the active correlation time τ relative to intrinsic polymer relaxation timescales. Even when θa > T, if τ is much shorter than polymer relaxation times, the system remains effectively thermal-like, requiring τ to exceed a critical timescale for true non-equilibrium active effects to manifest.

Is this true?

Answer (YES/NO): NO